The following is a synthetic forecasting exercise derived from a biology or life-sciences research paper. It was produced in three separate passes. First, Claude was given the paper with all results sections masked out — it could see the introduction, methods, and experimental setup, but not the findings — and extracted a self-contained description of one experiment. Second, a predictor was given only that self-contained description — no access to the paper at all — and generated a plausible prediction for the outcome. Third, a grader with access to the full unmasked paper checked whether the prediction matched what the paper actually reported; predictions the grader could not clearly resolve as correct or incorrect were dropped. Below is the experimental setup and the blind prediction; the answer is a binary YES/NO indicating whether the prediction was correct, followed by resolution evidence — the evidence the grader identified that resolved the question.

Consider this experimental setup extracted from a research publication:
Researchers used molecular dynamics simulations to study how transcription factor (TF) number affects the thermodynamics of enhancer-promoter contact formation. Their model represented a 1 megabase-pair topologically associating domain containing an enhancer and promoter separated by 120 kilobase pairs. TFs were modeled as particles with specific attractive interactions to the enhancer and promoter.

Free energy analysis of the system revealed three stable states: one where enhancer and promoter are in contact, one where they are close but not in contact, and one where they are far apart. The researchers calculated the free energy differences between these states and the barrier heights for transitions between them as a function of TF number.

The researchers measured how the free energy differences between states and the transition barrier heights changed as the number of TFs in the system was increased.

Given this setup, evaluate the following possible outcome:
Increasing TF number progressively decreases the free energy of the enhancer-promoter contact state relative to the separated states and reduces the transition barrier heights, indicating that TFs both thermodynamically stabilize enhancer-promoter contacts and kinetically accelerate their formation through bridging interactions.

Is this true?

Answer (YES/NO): NO